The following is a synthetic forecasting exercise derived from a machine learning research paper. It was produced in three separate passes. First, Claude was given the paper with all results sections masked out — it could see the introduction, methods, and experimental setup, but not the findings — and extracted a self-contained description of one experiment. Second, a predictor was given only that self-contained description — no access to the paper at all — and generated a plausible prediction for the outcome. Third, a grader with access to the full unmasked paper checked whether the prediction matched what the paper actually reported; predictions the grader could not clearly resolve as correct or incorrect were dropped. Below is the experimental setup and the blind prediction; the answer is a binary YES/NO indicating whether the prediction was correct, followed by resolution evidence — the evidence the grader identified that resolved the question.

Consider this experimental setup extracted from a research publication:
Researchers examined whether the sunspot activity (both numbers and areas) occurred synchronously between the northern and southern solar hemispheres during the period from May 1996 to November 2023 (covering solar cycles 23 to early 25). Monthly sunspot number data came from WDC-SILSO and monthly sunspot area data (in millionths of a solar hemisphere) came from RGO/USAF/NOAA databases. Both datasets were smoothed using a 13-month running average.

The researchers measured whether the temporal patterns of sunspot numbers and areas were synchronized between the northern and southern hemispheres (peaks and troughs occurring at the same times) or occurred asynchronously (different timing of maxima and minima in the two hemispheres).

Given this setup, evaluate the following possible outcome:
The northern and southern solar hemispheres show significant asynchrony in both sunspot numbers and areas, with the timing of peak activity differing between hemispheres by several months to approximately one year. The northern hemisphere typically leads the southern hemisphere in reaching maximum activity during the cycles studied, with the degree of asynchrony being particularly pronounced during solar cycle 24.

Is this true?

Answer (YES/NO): NO